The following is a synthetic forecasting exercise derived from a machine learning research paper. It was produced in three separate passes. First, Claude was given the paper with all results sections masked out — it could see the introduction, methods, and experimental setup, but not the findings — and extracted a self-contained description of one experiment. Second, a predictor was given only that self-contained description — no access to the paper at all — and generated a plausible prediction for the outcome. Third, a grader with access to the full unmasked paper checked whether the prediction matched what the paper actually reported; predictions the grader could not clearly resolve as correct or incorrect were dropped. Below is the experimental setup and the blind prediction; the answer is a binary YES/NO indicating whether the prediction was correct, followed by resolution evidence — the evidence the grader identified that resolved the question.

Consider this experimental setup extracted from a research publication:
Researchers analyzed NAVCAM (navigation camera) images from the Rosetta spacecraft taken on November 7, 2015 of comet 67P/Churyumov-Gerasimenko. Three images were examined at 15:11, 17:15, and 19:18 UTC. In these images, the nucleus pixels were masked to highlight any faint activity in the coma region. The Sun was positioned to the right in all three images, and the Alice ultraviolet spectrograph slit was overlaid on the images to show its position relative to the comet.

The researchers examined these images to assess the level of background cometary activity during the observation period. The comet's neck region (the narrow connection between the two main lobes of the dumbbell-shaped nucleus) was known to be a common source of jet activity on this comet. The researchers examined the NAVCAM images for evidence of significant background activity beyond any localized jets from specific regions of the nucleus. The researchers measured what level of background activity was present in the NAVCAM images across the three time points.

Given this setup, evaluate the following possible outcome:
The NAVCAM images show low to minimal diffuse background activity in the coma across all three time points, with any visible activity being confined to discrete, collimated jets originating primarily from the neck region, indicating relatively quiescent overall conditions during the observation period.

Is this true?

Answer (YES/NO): YES